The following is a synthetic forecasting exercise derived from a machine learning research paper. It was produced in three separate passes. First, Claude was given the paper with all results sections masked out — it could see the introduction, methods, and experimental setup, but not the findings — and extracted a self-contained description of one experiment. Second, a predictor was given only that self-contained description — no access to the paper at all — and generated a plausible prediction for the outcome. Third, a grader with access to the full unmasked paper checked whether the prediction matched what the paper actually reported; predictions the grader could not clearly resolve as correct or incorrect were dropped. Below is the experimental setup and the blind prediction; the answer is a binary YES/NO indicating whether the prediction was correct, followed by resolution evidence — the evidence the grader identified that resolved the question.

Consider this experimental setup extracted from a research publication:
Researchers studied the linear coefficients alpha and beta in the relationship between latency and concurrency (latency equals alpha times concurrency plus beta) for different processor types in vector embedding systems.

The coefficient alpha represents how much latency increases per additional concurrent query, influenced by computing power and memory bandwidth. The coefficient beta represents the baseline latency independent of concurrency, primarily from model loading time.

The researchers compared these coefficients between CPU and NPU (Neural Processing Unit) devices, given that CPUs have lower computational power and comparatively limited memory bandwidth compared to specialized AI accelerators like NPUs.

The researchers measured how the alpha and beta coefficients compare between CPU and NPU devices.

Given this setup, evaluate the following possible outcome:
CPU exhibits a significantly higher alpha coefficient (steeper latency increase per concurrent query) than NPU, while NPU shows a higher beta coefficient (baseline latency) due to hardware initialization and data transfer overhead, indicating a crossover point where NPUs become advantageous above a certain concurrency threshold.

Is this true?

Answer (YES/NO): NO